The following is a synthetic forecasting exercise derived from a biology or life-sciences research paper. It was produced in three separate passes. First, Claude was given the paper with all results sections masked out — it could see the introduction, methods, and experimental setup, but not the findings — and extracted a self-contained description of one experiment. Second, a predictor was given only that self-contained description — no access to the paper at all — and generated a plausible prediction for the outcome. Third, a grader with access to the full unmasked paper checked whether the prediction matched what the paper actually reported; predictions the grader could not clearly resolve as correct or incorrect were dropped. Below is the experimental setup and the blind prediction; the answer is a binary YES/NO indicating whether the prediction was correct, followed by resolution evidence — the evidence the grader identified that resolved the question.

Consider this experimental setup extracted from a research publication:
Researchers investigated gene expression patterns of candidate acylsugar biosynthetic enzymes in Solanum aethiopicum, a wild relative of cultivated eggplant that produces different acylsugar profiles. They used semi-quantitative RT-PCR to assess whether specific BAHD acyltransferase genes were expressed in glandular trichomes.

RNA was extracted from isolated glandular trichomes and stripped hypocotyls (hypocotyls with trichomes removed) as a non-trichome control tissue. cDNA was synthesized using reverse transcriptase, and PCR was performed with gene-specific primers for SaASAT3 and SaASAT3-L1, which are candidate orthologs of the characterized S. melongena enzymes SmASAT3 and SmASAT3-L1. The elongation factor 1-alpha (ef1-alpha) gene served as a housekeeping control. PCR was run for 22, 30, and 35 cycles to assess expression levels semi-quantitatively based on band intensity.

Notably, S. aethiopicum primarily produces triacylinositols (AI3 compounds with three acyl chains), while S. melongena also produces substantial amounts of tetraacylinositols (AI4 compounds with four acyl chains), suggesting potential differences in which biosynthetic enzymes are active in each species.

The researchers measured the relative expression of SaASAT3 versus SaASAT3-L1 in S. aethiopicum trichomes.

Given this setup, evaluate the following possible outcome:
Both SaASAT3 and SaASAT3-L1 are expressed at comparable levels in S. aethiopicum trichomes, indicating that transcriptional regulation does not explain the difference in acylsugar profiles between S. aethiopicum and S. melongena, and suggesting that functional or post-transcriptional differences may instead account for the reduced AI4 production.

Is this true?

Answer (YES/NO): NO